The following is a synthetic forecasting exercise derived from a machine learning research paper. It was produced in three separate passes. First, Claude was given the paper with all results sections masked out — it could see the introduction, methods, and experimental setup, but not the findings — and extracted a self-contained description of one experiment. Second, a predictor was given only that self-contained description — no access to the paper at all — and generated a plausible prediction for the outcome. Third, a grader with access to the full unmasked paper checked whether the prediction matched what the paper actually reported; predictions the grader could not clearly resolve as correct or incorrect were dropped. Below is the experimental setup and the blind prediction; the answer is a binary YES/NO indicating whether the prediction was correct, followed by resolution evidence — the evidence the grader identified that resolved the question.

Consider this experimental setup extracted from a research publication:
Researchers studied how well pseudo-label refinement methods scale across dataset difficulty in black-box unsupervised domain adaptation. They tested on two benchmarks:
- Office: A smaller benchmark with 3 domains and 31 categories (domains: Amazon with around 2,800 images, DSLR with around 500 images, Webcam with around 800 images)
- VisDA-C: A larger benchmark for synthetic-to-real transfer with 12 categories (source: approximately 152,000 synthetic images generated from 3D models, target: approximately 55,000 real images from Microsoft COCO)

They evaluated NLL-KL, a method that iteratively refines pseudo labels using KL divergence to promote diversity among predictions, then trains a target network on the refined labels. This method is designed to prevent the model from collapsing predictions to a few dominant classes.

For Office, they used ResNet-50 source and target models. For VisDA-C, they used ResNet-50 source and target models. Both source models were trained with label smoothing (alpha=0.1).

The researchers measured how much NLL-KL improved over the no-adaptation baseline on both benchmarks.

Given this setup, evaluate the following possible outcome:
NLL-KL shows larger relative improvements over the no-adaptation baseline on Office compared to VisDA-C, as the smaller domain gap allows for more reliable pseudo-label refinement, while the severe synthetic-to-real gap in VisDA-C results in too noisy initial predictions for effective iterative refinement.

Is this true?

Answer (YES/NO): NO